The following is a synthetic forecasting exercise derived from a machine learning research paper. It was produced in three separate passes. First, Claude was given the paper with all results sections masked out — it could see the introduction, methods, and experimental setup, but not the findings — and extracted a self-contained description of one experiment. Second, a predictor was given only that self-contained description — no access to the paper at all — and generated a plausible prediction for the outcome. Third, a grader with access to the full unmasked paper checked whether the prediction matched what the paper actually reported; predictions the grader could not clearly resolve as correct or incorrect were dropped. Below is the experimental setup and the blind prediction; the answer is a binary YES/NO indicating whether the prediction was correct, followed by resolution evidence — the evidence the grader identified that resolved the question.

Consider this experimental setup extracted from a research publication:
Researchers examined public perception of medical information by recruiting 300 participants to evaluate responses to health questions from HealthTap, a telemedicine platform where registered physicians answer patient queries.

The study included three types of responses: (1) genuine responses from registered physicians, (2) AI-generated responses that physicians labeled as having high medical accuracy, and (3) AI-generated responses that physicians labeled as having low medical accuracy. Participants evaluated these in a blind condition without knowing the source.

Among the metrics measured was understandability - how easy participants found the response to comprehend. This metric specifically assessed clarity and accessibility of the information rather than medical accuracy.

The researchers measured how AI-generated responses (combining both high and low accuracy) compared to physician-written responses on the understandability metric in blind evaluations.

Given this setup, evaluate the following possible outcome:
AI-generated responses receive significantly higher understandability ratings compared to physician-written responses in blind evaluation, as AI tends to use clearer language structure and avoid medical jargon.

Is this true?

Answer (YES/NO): YES